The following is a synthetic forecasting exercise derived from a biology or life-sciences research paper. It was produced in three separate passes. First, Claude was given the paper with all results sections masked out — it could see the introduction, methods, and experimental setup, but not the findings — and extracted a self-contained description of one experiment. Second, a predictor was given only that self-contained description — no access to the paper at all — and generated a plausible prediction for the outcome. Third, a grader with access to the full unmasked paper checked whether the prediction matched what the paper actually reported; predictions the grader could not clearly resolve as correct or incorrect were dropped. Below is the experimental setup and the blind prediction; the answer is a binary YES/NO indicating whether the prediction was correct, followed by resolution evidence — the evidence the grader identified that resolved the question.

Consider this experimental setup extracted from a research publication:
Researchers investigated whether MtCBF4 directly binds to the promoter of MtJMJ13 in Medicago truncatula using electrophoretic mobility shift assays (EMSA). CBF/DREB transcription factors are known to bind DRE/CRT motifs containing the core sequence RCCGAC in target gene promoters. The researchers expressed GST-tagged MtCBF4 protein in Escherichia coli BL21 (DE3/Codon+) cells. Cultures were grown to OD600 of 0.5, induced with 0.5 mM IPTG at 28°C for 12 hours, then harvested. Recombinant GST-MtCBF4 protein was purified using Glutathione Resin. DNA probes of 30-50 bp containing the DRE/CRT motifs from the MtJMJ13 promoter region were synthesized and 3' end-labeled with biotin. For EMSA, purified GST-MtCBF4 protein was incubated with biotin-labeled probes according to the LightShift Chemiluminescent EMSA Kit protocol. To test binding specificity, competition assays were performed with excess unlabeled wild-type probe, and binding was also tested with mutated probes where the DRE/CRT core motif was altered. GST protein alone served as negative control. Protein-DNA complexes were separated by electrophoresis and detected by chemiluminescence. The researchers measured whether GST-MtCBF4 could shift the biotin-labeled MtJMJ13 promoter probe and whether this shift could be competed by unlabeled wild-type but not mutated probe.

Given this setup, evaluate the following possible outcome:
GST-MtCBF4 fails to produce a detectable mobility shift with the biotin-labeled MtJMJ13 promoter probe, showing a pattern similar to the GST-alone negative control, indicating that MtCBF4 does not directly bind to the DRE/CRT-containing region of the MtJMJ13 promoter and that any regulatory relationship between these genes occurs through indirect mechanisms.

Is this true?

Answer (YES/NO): NO